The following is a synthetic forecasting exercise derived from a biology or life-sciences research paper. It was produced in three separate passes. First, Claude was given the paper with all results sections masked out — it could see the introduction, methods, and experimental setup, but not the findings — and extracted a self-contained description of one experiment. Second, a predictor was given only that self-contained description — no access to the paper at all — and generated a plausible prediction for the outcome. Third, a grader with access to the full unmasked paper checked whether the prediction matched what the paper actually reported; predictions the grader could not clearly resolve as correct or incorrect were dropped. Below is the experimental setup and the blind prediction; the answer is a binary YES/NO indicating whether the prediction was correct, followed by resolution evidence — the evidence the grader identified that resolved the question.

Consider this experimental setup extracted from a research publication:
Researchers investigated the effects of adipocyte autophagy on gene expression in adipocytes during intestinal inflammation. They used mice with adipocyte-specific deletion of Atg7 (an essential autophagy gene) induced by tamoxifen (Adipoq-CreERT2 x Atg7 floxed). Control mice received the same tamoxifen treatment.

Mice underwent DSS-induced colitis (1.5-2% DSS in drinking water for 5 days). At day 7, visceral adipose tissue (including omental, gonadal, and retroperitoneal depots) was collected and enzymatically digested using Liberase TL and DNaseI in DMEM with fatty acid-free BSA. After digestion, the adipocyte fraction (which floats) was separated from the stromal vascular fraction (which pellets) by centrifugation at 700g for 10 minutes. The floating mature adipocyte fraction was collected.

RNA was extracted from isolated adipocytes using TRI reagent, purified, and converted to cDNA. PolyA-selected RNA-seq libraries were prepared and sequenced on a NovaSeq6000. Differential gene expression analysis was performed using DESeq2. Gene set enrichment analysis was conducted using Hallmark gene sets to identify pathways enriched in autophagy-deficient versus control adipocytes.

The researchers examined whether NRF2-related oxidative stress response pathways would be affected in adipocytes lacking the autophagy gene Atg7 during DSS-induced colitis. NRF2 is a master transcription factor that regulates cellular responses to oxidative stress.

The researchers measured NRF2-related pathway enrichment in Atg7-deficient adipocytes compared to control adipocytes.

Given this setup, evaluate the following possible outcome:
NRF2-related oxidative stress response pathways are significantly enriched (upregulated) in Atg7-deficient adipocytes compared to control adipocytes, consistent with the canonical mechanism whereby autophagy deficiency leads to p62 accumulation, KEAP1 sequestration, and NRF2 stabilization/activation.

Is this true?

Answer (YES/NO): YES